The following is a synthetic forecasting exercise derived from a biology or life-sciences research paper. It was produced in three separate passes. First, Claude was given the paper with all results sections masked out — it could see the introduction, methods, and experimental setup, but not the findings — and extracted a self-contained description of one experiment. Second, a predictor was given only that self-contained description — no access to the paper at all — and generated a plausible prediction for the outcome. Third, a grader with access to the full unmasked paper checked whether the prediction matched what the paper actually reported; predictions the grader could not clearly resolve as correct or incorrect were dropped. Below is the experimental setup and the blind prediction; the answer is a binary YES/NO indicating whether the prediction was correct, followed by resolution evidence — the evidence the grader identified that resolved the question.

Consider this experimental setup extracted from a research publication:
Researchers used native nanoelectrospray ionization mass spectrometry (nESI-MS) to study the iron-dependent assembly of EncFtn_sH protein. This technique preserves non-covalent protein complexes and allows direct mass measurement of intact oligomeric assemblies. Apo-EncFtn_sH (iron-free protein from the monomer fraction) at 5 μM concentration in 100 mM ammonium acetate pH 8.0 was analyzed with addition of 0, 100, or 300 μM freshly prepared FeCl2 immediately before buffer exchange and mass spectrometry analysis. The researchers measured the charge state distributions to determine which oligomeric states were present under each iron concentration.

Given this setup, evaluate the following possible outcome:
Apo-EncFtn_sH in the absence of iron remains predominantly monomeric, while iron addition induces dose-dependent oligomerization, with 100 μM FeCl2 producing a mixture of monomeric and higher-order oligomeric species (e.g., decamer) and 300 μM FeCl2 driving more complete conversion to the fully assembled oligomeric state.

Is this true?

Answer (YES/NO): NO